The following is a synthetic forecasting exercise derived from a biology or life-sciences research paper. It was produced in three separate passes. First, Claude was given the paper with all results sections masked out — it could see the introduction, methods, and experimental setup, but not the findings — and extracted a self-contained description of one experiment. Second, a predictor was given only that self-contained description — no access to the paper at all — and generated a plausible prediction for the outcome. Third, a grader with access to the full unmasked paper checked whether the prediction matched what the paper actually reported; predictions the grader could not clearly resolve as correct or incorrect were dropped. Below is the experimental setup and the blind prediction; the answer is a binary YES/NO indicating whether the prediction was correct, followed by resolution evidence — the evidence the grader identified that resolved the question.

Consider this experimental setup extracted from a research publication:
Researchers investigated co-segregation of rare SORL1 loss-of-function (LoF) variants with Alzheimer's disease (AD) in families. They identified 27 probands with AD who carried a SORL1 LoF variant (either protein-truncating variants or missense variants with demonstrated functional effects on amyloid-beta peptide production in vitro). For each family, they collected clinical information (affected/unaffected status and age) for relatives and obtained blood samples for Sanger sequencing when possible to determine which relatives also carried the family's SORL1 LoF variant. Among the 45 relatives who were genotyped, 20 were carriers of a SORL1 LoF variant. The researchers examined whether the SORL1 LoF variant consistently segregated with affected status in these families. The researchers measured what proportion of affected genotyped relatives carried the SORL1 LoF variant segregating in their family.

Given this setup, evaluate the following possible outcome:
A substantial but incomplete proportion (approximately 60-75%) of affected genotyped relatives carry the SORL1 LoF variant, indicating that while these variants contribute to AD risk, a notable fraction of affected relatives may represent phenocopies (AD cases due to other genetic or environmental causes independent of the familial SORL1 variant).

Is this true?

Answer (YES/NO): YES